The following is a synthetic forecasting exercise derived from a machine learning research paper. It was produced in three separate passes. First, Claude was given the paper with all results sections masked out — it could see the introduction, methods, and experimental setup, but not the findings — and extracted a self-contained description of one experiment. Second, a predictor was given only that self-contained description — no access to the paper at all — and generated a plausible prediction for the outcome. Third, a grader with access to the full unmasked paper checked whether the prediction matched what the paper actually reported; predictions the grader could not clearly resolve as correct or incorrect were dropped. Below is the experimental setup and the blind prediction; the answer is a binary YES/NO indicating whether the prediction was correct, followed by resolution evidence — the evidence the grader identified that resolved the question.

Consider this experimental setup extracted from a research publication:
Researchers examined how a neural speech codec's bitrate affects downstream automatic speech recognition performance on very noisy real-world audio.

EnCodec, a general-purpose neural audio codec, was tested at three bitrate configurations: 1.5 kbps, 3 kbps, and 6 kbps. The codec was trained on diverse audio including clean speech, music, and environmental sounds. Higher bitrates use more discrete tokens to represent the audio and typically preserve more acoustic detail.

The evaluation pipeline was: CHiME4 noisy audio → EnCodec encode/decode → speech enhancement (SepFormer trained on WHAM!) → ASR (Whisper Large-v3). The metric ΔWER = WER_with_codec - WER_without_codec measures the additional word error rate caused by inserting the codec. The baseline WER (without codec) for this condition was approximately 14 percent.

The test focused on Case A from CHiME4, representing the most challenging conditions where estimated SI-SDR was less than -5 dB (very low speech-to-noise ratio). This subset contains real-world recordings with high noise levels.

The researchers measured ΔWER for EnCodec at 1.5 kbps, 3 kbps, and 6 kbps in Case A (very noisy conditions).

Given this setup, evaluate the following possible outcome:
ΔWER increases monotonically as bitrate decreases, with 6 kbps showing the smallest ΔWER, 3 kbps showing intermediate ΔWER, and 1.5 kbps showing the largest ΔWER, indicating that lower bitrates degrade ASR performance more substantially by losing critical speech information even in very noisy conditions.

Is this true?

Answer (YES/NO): YES